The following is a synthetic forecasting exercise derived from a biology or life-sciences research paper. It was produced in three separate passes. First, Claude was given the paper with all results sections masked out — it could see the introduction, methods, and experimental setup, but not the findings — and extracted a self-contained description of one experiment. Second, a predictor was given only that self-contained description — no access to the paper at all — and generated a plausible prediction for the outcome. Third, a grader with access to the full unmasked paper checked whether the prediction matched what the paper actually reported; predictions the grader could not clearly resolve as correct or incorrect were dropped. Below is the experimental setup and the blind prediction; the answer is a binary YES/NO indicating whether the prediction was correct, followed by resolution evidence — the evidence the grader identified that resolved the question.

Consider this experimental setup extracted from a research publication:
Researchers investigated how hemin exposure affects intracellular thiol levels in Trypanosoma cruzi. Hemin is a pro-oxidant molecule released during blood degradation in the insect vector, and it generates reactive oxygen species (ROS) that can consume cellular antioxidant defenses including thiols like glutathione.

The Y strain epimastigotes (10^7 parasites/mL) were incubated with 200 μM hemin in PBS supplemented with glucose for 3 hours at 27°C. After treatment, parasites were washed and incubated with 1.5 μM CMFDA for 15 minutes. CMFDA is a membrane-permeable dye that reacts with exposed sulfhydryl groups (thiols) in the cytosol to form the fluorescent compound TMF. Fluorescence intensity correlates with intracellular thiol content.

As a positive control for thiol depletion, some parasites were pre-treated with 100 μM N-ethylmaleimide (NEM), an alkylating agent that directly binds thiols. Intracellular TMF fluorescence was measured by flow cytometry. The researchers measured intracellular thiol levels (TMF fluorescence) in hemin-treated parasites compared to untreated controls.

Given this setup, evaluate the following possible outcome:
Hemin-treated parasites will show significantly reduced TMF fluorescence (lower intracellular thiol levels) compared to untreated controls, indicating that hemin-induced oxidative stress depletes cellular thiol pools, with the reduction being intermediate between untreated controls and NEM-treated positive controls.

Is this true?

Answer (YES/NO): YES